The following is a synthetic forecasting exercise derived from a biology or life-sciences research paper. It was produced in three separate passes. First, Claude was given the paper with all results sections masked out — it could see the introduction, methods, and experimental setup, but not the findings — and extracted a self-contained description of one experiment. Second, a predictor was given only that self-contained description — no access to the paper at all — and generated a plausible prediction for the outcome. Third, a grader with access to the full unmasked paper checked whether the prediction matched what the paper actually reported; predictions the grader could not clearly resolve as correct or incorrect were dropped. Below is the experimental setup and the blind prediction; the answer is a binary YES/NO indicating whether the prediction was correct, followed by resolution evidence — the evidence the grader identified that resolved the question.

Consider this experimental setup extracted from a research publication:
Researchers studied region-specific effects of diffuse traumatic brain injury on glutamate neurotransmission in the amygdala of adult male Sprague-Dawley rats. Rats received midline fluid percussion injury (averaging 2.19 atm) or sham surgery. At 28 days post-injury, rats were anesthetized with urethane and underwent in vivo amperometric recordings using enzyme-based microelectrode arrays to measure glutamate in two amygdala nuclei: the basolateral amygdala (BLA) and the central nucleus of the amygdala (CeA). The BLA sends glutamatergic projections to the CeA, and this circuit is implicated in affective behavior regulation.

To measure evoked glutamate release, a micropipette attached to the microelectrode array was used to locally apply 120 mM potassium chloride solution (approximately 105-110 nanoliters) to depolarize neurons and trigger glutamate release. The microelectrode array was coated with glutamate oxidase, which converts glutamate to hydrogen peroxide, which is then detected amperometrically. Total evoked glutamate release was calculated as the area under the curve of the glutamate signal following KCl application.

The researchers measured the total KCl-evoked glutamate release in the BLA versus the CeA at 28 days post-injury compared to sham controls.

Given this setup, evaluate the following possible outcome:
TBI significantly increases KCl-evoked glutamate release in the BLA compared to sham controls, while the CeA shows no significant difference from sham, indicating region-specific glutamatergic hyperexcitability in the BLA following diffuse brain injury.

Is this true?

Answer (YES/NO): NO